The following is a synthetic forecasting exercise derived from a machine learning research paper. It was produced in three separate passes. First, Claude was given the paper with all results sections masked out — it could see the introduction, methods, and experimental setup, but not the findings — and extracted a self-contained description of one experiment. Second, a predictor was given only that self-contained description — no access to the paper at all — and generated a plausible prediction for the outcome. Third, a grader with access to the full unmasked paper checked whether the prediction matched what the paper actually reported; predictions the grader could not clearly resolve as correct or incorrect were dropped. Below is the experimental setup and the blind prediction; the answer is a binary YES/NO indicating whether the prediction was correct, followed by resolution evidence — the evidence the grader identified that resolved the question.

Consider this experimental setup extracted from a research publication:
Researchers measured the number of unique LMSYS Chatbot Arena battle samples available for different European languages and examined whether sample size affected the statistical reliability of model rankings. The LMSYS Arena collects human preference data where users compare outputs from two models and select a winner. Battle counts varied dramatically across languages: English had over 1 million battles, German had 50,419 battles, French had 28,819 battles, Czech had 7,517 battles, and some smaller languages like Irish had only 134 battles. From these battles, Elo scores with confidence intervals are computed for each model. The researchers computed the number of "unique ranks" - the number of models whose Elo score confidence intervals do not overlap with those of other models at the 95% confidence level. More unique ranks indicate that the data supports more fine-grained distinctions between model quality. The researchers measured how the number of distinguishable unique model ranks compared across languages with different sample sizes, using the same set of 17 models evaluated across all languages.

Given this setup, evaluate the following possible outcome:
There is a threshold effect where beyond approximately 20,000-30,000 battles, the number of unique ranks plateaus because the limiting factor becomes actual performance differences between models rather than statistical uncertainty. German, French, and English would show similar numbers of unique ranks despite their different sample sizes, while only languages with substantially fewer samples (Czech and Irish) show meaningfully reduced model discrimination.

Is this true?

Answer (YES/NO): NO